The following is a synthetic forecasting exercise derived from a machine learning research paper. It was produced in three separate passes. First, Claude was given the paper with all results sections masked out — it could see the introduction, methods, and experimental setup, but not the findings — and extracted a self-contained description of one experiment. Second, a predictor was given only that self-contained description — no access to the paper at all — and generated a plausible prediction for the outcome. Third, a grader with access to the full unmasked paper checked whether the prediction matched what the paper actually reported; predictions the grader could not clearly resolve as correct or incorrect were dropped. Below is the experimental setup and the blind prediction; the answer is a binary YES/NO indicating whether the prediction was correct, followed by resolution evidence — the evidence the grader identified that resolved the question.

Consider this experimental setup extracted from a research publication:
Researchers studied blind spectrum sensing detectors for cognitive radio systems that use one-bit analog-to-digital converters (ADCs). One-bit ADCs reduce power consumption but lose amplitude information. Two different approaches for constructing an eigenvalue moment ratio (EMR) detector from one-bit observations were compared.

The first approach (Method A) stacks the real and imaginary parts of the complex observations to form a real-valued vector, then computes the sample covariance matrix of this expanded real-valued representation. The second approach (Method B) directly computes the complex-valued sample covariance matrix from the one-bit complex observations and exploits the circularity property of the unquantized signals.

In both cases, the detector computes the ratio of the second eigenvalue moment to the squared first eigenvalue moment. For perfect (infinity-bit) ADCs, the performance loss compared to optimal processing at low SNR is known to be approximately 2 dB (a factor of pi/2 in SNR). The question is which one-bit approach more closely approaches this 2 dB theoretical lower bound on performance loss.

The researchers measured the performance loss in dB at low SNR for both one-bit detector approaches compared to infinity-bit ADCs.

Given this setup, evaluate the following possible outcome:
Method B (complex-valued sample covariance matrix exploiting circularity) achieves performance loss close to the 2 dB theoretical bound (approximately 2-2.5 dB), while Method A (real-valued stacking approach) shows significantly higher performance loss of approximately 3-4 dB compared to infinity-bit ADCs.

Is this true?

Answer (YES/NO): YES